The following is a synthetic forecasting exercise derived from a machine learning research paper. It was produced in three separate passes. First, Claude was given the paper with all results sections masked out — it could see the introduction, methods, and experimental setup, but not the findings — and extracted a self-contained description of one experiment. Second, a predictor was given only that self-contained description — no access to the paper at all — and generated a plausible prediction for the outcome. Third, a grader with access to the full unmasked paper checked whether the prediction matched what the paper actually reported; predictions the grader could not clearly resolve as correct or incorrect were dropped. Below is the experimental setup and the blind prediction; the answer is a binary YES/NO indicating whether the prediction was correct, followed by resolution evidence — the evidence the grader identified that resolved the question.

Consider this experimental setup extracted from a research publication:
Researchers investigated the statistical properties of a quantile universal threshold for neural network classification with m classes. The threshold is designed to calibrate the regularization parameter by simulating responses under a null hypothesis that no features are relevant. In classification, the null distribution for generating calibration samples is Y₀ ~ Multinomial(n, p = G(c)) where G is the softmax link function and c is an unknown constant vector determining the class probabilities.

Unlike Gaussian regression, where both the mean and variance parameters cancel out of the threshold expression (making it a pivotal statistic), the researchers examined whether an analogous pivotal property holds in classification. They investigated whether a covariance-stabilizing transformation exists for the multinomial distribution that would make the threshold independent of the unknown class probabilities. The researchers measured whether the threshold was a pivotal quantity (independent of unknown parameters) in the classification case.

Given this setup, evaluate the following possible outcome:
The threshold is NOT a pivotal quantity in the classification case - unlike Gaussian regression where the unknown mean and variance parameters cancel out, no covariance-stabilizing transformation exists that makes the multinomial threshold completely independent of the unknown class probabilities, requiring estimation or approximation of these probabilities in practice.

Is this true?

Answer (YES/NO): YES